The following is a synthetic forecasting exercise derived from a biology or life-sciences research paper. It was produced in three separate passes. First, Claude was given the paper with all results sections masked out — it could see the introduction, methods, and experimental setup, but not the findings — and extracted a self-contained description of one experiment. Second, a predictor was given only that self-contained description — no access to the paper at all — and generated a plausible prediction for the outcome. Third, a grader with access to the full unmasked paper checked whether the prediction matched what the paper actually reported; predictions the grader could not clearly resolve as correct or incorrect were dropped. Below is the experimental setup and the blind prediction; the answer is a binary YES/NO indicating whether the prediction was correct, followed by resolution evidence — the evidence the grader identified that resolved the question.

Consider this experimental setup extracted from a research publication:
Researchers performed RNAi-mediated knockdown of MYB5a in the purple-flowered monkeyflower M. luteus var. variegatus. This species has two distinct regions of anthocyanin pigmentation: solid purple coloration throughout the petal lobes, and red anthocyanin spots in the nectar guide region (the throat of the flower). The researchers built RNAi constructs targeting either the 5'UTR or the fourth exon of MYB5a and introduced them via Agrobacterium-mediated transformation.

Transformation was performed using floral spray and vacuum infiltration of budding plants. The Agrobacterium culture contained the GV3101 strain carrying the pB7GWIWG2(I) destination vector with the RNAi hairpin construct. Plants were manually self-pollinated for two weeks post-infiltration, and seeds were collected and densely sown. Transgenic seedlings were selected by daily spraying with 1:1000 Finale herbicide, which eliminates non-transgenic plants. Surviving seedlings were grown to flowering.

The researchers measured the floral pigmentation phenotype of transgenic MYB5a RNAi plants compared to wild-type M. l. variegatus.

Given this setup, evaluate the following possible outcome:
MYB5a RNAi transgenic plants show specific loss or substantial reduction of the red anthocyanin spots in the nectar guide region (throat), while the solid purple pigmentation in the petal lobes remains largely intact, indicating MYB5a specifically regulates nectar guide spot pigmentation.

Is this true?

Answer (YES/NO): NO